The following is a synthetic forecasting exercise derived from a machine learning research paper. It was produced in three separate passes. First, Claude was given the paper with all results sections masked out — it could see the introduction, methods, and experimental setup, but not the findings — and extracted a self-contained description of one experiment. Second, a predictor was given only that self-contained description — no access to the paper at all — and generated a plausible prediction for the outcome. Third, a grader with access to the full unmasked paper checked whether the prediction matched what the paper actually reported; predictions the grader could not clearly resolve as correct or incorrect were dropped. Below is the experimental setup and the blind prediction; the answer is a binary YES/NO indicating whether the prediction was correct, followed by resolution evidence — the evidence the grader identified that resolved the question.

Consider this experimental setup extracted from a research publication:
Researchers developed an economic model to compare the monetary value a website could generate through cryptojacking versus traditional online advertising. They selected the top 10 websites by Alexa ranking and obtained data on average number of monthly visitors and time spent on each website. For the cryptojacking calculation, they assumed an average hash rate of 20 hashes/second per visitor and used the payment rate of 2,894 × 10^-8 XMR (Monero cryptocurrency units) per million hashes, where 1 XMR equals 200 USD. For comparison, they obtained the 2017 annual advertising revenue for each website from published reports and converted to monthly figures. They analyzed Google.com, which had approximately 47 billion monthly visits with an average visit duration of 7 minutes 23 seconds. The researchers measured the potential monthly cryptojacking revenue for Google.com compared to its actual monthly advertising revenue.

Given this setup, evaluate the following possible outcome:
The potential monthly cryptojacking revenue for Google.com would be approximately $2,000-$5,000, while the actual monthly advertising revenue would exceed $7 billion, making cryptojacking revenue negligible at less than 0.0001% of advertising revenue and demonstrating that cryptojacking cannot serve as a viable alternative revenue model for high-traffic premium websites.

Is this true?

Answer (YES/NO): NO